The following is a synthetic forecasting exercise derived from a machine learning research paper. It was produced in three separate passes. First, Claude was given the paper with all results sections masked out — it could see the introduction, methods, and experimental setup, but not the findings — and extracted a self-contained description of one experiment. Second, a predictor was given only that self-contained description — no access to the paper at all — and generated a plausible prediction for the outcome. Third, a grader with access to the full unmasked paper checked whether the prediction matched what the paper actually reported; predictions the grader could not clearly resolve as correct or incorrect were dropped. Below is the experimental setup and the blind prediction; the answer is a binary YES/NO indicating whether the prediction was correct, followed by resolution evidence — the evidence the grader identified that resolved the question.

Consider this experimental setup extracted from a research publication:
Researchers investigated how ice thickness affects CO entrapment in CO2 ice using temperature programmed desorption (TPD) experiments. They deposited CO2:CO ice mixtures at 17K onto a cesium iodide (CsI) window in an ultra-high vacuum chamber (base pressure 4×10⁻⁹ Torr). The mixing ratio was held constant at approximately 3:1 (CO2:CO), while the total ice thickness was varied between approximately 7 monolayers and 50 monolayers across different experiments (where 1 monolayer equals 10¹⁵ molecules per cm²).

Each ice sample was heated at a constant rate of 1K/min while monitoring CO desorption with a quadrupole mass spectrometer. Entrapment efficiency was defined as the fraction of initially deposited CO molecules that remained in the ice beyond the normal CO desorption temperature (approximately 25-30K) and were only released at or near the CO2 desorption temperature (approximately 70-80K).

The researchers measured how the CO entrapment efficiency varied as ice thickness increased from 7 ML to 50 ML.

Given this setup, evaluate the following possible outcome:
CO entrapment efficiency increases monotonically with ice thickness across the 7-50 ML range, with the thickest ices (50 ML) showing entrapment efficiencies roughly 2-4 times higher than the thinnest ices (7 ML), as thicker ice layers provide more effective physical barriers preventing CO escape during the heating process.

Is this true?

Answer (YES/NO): NO